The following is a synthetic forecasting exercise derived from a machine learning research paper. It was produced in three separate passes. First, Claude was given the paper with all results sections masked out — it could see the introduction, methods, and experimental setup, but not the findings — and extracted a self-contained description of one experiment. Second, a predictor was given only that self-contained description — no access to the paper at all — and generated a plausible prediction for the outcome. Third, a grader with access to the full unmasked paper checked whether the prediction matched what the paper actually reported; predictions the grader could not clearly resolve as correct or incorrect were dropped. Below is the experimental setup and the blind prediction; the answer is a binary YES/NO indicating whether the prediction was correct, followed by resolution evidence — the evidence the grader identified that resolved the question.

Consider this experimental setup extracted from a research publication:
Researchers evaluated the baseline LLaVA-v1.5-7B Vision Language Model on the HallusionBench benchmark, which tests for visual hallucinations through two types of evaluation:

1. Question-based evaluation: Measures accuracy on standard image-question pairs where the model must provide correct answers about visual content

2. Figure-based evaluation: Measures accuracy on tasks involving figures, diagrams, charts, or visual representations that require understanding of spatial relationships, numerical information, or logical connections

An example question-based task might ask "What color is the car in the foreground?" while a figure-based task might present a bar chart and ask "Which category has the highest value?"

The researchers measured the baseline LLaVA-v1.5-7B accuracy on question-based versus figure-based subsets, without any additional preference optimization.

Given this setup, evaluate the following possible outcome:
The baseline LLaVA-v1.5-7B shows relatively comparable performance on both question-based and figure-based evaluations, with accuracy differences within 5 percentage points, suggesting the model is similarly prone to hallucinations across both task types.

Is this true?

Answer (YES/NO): NO